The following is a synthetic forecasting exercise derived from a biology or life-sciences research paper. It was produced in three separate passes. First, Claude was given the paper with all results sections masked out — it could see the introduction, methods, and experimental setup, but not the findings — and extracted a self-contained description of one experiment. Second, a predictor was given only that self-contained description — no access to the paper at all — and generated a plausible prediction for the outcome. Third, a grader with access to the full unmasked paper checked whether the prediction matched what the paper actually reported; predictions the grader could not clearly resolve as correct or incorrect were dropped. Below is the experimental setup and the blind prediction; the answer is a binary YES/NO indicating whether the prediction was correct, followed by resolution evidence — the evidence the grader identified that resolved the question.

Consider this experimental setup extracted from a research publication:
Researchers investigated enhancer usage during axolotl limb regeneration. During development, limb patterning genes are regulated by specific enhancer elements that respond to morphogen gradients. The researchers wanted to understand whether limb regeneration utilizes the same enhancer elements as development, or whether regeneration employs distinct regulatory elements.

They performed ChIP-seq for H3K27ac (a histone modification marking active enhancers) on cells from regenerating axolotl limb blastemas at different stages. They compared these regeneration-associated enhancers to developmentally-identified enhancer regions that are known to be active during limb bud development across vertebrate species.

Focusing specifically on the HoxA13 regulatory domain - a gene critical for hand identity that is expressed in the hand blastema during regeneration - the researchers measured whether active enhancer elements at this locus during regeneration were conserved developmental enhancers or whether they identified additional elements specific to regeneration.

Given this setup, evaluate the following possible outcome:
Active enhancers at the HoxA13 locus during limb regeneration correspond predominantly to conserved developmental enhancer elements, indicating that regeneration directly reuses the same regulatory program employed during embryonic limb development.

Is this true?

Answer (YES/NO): NO